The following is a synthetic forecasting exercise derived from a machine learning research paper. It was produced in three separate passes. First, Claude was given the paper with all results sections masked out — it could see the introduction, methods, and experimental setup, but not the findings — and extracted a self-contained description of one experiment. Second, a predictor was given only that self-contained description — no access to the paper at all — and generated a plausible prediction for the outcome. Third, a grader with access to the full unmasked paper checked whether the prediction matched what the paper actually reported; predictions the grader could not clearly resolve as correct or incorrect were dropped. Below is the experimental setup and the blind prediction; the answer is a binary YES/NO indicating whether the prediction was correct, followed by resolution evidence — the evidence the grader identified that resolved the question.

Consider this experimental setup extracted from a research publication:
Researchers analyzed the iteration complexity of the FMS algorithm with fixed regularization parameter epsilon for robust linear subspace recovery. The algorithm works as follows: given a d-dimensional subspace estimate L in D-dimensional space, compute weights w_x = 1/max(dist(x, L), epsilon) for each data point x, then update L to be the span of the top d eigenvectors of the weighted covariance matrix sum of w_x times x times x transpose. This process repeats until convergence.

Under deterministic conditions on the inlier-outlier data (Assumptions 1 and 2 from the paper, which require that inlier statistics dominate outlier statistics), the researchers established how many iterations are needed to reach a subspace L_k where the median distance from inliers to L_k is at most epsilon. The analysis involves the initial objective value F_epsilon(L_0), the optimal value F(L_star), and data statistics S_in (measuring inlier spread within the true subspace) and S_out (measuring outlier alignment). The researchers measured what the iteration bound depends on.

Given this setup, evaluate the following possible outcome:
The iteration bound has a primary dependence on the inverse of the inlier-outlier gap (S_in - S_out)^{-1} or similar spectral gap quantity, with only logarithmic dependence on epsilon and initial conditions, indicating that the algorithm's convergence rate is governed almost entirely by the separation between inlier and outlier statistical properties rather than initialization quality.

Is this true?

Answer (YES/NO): NO